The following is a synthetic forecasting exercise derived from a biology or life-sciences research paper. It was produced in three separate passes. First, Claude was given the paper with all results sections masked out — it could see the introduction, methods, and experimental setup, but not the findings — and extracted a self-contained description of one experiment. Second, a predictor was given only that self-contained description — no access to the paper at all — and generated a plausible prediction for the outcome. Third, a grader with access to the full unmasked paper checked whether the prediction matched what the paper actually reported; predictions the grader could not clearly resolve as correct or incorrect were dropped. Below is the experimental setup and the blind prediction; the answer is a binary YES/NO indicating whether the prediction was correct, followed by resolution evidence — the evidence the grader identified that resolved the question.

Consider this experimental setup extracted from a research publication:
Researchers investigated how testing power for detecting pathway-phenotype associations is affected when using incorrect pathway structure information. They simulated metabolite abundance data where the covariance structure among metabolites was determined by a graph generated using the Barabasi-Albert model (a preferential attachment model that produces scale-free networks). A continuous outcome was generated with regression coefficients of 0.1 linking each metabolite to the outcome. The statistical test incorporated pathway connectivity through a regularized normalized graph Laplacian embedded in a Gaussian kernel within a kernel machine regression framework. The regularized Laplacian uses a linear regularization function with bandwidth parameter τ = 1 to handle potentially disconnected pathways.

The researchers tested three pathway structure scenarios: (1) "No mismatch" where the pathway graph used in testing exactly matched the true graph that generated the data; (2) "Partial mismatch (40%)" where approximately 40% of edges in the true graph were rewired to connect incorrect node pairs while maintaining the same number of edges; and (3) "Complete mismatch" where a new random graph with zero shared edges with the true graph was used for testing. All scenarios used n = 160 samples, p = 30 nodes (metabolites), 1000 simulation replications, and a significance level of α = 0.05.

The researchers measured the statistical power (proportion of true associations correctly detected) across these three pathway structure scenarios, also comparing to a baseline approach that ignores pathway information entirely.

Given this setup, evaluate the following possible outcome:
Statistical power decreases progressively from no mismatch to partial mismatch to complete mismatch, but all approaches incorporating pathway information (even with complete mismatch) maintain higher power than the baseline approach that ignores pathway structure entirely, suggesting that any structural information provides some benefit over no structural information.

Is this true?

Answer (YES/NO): YES